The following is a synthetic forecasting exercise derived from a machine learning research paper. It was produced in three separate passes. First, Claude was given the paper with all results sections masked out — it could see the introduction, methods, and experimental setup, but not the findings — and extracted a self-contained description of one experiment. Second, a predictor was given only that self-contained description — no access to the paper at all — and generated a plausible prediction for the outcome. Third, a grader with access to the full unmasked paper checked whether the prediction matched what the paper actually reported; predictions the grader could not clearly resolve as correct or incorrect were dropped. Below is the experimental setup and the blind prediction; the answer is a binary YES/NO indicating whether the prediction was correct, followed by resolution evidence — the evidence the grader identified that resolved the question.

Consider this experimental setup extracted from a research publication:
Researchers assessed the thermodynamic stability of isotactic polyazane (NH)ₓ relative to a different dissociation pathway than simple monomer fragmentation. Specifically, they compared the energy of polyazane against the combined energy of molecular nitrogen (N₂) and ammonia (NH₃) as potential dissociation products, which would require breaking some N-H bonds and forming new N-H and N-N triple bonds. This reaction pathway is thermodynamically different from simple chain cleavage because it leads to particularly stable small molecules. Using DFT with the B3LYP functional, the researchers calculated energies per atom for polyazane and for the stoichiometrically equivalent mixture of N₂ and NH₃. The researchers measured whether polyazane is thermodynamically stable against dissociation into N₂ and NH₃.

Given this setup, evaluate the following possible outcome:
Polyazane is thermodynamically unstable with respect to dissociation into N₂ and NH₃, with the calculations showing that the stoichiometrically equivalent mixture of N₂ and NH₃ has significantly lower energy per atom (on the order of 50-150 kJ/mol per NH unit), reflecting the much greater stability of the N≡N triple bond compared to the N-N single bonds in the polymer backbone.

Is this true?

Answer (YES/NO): YES